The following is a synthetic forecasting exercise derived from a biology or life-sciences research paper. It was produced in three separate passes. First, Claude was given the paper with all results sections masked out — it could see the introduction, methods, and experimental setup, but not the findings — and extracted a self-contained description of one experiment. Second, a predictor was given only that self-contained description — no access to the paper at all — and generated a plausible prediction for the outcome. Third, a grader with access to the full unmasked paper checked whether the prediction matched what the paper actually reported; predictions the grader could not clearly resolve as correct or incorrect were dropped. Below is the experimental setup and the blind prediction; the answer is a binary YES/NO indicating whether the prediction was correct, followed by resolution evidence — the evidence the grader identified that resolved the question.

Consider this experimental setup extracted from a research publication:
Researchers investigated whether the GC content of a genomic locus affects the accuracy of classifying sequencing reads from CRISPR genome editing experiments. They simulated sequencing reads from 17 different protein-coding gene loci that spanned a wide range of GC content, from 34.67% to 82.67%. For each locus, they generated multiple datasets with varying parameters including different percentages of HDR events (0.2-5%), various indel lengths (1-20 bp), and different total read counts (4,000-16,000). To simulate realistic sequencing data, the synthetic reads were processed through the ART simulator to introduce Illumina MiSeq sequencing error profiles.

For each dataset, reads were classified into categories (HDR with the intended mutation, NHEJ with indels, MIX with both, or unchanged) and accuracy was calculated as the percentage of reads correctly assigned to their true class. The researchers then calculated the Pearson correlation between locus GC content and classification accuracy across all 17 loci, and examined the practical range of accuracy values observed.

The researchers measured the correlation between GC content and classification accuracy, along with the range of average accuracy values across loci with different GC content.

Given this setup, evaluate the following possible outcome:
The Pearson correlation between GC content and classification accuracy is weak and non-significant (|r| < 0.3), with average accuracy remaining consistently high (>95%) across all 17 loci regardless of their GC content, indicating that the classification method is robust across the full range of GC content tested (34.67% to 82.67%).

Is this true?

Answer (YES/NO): NO